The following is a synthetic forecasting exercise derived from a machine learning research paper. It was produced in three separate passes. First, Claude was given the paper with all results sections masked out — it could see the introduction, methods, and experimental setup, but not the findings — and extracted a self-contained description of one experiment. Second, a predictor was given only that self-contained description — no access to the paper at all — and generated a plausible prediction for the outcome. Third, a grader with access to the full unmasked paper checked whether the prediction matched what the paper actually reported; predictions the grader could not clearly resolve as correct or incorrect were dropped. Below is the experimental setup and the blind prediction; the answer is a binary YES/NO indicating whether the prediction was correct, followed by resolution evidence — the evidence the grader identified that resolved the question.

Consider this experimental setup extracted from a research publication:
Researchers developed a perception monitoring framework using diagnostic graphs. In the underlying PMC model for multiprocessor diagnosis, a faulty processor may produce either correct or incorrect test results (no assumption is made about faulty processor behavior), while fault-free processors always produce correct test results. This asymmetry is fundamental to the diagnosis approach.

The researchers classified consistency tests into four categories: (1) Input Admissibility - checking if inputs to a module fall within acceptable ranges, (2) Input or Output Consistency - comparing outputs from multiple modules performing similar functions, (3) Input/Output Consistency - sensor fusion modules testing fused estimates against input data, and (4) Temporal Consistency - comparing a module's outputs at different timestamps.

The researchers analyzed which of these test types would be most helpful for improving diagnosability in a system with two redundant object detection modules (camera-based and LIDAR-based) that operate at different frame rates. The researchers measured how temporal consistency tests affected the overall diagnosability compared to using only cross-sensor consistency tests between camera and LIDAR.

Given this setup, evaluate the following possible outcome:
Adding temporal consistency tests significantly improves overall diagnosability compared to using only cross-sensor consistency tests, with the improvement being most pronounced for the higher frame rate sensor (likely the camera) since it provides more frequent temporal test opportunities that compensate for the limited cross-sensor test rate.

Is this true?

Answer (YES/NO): NO